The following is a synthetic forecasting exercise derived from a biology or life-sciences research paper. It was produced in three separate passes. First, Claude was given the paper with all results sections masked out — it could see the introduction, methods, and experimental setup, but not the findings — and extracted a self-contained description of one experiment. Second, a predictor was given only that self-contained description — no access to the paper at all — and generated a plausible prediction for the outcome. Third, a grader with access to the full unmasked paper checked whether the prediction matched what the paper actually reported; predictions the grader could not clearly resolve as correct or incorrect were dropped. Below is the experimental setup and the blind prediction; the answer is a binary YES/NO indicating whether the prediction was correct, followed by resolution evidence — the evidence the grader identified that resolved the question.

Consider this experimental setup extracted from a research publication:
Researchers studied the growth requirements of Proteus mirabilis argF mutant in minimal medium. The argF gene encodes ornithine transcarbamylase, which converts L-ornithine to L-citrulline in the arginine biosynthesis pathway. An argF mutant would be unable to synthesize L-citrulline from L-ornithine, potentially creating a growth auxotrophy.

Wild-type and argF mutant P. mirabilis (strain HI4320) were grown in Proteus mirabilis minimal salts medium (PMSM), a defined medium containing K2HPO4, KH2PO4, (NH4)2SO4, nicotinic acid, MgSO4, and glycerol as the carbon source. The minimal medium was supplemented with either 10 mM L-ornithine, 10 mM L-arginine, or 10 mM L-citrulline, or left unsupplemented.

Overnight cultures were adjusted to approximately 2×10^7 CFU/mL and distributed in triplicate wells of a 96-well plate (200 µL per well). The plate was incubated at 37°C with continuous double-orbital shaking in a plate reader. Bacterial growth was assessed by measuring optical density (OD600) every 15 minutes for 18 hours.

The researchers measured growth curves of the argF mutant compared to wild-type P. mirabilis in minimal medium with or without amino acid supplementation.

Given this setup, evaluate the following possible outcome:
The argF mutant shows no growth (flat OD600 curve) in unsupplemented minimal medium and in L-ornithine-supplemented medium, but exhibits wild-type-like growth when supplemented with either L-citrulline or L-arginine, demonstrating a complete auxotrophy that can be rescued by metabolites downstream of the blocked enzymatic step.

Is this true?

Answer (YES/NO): YES